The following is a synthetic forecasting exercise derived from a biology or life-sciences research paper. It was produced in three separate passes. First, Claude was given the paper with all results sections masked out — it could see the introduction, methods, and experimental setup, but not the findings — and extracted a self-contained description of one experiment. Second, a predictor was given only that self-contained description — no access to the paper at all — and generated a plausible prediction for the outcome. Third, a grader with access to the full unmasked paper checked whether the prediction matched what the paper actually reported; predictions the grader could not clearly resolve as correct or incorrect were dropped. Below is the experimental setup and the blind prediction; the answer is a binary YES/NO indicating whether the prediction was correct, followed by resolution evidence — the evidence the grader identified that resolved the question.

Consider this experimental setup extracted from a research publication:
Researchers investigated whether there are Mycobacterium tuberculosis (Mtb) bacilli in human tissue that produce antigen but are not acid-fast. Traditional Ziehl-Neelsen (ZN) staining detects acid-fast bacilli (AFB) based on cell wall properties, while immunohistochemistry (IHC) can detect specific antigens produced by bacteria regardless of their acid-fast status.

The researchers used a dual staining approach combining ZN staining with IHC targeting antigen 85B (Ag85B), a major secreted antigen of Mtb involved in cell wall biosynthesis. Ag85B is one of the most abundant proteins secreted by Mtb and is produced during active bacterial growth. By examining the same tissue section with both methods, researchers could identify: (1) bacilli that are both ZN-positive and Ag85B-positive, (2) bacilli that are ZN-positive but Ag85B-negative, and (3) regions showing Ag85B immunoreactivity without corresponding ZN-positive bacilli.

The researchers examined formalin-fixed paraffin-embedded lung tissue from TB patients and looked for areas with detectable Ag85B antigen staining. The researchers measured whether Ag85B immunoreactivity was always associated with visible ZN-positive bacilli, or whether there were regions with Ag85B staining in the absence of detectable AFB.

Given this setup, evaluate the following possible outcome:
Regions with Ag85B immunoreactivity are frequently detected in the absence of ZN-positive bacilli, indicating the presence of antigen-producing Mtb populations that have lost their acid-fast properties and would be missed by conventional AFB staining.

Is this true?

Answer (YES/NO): YES